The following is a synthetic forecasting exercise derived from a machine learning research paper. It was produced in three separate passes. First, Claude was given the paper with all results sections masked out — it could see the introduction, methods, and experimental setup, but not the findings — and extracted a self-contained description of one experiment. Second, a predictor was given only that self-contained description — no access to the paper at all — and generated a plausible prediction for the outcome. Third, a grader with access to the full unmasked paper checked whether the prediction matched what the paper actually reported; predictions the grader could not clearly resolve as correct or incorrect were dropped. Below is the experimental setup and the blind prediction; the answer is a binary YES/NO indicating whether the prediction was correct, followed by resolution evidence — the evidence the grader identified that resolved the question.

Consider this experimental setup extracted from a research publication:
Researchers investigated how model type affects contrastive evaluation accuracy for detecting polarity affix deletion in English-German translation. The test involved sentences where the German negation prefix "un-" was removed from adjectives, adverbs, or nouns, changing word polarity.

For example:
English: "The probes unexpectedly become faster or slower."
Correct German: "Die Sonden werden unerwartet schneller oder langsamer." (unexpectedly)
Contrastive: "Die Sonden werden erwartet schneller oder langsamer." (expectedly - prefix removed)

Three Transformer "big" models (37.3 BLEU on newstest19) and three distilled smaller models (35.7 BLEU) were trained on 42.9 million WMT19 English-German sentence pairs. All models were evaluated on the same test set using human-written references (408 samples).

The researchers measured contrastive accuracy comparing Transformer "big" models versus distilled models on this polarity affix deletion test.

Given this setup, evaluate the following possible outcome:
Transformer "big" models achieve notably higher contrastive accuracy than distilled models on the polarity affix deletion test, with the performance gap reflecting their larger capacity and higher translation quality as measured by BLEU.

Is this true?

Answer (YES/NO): NO